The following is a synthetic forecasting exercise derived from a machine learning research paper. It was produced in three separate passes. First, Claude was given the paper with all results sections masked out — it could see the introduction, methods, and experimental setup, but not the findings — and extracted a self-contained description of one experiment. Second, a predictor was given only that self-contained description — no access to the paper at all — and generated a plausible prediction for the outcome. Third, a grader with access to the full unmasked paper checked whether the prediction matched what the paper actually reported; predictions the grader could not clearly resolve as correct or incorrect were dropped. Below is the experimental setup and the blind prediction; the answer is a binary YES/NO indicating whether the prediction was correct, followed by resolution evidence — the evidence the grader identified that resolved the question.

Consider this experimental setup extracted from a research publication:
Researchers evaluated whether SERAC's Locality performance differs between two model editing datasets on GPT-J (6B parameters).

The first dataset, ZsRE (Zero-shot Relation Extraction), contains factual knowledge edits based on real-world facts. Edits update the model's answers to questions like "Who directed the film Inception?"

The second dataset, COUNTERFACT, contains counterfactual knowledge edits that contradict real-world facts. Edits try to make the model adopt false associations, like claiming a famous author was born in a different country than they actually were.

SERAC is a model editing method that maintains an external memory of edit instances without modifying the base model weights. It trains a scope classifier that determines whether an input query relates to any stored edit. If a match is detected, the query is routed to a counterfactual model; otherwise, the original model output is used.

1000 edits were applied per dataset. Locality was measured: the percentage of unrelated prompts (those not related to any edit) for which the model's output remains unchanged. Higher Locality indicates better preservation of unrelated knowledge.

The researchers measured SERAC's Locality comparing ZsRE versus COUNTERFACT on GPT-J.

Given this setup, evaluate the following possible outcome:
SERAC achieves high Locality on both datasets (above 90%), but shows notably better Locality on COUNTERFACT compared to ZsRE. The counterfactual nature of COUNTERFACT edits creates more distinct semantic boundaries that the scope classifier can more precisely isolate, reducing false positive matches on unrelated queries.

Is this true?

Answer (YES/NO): NO